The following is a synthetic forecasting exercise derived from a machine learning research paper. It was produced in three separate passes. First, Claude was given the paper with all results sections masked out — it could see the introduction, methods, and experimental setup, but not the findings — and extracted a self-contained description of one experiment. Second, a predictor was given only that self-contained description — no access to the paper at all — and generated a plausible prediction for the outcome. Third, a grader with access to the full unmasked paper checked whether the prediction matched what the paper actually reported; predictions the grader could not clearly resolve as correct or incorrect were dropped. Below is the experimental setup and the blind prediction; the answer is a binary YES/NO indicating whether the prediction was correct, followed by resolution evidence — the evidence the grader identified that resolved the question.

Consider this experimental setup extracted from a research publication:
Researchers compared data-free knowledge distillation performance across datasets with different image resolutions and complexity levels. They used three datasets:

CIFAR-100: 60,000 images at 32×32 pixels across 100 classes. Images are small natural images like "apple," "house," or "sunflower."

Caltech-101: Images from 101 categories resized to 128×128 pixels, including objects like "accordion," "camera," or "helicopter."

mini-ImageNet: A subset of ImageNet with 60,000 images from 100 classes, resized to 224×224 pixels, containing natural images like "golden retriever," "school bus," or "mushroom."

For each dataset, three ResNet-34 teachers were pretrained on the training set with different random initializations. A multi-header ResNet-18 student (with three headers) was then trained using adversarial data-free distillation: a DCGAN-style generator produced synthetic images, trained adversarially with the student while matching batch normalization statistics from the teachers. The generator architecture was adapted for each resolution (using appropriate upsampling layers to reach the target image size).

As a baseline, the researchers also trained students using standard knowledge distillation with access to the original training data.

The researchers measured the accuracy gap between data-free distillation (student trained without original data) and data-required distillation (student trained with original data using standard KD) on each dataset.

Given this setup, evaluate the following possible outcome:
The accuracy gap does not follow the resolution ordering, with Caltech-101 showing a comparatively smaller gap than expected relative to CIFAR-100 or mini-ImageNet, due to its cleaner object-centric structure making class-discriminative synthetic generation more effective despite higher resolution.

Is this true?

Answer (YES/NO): YES